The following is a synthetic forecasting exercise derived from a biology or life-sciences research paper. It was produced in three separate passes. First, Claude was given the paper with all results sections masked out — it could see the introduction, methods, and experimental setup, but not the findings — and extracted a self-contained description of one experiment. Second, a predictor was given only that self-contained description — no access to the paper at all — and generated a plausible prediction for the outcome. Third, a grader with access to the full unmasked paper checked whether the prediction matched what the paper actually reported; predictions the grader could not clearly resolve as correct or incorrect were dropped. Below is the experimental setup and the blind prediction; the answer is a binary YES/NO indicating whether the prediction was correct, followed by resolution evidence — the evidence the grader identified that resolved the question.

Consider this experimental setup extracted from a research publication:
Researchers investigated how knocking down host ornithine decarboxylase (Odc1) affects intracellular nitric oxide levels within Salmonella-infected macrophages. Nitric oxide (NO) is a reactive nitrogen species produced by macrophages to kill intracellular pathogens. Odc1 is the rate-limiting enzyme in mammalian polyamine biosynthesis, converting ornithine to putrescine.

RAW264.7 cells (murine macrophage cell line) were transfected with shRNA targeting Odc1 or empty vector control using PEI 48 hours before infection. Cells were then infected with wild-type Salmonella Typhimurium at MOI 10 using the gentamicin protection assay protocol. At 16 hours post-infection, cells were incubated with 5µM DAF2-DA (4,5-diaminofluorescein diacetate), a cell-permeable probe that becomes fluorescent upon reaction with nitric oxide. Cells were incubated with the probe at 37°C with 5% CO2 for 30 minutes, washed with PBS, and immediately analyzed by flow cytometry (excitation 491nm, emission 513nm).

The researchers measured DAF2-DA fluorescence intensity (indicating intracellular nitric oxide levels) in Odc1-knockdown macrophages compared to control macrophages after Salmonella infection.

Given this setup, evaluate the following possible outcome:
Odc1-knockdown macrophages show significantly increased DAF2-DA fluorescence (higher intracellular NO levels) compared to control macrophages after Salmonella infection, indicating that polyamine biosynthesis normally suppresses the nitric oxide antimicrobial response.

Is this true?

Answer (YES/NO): YES